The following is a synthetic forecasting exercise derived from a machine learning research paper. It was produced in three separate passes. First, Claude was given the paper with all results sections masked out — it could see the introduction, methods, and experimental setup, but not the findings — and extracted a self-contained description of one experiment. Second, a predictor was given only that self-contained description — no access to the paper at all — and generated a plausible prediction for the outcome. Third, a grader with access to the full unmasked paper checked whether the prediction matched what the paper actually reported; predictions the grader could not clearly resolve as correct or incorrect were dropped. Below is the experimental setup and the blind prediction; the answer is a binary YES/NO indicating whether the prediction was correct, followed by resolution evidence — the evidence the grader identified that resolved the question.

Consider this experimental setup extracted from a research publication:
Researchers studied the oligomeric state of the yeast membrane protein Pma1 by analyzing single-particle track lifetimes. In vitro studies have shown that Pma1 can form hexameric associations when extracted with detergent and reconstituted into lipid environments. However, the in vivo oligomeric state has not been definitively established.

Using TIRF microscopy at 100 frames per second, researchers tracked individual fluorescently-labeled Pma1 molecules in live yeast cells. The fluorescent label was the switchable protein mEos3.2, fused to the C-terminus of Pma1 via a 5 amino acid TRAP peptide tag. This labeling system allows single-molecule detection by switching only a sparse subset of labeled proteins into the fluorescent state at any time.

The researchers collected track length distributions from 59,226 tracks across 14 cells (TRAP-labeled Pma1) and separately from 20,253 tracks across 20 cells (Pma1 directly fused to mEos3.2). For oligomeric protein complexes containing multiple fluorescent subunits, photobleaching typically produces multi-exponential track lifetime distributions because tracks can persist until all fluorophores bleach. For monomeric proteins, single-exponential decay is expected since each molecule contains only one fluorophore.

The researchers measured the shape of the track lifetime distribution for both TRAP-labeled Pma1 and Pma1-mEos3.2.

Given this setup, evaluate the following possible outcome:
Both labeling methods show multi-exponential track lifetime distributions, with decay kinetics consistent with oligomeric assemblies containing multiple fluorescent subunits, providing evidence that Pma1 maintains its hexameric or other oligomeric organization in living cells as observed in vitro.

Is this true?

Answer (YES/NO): NO